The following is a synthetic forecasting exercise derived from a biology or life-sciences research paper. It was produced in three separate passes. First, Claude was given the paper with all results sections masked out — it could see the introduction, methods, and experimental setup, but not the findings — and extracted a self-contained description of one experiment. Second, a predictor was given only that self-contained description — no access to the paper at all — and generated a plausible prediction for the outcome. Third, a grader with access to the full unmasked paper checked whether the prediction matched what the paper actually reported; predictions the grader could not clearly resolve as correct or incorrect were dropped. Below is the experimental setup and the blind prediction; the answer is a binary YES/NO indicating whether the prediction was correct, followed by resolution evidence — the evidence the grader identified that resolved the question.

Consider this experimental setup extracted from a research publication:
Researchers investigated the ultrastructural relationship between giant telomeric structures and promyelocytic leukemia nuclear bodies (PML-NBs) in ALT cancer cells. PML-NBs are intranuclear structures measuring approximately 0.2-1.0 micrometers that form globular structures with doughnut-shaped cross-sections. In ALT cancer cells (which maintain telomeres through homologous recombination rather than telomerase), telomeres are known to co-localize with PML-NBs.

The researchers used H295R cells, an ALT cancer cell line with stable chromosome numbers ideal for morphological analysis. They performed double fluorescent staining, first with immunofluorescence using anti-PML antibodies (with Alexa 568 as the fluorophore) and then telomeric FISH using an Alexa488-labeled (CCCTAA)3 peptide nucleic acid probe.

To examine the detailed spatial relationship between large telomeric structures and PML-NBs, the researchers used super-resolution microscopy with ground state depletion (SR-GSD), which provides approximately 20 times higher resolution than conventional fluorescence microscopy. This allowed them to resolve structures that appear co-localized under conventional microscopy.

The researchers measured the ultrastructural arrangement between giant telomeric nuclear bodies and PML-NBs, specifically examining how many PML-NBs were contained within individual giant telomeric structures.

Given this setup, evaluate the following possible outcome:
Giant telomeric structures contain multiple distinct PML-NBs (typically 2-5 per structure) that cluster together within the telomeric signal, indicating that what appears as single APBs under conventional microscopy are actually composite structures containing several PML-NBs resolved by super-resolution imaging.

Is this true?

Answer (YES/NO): NO